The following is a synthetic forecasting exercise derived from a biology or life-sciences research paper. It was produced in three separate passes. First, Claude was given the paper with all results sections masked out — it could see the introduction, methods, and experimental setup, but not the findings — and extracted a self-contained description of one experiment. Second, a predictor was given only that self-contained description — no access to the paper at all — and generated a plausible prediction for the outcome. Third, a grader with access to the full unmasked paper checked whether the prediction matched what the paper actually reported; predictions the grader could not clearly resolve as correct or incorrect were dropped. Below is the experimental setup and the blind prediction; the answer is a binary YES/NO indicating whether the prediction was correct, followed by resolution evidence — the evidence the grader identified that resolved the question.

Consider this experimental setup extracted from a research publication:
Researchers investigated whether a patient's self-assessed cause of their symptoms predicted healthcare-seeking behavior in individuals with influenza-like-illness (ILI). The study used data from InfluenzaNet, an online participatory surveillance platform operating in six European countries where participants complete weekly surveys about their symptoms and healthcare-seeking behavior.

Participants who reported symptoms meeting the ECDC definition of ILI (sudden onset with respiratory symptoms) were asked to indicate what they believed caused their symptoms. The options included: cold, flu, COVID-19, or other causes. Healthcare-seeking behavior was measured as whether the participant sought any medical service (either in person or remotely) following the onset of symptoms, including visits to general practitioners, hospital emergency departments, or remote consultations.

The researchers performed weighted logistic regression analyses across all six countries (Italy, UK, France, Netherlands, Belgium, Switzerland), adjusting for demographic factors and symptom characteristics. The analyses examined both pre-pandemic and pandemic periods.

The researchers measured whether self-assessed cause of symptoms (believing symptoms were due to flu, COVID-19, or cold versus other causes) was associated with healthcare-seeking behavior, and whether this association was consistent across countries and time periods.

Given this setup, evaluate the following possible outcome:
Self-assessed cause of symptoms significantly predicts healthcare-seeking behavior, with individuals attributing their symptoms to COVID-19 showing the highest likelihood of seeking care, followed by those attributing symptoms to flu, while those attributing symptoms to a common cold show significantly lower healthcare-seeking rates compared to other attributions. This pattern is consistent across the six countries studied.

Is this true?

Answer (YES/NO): NO